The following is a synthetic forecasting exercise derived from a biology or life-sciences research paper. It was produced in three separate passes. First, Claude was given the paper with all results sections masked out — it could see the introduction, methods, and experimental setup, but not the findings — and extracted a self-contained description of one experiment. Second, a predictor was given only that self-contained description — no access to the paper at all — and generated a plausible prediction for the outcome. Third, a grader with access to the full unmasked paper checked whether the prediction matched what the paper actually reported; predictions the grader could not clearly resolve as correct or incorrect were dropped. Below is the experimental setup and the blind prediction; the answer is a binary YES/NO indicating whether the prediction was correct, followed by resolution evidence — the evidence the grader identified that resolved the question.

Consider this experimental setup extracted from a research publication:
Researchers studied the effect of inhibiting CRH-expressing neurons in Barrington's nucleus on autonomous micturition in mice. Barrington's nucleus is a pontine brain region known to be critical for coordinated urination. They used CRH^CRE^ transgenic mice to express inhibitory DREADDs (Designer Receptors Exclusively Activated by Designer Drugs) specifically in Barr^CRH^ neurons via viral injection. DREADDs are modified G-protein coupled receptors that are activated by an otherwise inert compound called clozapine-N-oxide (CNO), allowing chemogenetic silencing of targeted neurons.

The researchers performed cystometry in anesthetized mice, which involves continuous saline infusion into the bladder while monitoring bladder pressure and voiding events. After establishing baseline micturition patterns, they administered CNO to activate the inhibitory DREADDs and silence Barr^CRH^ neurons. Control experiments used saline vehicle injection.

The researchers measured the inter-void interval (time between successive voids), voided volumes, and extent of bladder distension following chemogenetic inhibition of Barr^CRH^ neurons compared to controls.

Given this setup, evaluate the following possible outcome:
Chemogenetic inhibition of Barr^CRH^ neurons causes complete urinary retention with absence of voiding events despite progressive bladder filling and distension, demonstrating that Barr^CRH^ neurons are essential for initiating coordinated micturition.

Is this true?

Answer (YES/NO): NO